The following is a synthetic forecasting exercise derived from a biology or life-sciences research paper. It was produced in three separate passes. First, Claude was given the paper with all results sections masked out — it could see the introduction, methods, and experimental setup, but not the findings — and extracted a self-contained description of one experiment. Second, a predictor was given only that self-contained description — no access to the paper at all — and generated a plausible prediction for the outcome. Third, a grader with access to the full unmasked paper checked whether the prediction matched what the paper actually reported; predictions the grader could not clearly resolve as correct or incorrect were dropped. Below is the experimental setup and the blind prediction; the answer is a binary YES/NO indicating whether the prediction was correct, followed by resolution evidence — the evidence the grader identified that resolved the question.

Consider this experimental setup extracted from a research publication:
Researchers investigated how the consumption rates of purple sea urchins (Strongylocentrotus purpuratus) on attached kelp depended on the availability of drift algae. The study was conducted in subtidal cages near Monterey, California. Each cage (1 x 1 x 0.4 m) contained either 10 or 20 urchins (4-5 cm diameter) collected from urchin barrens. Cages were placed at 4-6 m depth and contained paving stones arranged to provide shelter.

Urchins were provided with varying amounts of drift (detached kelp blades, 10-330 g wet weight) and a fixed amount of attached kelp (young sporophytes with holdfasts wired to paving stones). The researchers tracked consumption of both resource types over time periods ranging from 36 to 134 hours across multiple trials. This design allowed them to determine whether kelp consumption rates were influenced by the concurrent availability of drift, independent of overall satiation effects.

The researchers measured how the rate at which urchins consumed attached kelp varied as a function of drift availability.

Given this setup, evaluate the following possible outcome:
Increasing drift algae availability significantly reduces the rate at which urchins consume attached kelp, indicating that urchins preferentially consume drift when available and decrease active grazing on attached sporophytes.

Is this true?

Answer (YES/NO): YES